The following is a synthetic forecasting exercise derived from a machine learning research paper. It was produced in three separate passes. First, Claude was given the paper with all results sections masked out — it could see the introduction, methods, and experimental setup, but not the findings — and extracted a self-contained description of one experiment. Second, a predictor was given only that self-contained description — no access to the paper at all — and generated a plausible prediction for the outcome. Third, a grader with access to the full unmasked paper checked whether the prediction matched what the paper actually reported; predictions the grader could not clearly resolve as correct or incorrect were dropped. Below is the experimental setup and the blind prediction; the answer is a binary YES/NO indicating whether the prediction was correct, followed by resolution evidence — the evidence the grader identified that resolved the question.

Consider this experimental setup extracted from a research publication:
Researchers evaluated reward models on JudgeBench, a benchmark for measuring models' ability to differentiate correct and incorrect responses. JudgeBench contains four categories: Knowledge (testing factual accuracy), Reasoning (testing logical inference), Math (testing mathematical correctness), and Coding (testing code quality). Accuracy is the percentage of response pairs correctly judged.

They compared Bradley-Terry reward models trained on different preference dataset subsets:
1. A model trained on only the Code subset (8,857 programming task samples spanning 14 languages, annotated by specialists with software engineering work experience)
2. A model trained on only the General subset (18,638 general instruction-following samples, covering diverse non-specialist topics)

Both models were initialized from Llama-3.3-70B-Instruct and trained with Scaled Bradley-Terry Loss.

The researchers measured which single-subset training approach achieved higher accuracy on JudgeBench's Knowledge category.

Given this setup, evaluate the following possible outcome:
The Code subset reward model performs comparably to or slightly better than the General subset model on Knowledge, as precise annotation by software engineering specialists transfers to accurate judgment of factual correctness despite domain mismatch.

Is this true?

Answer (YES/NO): NO